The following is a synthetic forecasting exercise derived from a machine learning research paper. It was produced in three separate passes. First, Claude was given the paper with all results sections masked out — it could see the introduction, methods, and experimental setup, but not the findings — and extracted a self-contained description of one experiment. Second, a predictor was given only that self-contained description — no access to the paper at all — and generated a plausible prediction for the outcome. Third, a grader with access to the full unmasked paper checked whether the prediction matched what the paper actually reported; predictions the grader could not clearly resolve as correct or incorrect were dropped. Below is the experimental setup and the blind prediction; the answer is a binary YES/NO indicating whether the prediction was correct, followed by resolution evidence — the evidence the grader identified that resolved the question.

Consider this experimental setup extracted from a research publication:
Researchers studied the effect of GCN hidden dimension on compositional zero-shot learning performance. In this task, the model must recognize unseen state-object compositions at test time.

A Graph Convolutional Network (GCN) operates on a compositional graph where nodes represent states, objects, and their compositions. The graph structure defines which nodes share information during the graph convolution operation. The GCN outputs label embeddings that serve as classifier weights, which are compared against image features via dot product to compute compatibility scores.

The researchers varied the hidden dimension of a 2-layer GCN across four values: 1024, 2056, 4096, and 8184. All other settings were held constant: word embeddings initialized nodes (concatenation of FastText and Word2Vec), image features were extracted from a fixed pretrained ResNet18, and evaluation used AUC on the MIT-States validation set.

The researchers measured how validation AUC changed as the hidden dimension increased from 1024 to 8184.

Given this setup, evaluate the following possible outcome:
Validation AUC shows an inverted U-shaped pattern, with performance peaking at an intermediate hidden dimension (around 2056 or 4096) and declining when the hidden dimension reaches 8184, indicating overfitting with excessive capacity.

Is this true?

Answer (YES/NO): YES